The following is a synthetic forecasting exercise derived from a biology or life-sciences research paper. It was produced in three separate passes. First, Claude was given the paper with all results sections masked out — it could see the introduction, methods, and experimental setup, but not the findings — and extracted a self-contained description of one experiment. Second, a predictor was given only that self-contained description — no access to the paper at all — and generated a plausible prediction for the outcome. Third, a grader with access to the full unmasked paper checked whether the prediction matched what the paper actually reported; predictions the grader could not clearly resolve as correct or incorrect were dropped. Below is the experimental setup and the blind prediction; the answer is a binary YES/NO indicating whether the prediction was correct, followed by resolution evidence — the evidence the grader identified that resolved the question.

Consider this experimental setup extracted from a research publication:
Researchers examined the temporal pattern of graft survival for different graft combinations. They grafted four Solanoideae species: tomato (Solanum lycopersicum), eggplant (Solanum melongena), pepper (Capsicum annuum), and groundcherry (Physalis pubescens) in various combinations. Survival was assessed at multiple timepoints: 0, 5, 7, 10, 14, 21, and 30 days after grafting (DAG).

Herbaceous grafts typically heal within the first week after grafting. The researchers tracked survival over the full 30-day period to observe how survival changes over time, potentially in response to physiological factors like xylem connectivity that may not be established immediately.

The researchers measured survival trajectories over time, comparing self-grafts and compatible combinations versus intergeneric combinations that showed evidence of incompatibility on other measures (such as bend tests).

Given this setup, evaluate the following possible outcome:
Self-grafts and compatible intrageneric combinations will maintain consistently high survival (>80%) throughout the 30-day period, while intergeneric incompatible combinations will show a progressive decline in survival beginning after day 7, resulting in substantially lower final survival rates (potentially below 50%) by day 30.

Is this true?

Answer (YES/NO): NO